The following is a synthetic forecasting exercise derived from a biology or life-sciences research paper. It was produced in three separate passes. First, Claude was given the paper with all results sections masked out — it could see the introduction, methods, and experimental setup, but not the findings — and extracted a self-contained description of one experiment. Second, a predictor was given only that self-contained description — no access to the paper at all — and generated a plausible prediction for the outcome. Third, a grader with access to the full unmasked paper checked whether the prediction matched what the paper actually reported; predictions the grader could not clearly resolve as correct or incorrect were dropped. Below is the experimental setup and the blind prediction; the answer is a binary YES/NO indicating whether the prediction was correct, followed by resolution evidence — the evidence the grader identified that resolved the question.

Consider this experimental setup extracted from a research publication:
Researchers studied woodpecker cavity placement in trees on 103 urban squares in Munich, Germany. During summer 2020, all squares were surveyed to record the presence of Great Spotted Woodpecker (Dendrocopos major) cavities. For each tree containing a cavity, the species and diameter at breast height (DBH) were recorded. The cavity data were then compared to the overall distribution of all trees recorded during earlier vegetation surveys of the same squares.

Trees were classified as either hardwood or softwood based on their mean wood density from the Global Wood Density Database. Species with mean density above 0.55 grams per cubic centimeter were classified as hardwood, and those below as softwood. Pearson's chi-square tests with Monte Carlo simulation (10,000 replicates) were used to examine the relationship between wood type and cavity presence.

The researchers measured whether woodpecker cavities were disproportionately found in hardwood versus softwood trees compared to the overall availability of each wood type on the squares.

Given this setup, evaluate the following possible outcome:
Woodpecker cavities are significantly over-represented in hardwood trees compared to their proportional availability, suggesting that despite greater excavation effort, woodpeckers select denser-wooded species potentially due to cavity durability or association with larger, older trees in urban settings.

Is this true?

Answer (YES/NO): NO